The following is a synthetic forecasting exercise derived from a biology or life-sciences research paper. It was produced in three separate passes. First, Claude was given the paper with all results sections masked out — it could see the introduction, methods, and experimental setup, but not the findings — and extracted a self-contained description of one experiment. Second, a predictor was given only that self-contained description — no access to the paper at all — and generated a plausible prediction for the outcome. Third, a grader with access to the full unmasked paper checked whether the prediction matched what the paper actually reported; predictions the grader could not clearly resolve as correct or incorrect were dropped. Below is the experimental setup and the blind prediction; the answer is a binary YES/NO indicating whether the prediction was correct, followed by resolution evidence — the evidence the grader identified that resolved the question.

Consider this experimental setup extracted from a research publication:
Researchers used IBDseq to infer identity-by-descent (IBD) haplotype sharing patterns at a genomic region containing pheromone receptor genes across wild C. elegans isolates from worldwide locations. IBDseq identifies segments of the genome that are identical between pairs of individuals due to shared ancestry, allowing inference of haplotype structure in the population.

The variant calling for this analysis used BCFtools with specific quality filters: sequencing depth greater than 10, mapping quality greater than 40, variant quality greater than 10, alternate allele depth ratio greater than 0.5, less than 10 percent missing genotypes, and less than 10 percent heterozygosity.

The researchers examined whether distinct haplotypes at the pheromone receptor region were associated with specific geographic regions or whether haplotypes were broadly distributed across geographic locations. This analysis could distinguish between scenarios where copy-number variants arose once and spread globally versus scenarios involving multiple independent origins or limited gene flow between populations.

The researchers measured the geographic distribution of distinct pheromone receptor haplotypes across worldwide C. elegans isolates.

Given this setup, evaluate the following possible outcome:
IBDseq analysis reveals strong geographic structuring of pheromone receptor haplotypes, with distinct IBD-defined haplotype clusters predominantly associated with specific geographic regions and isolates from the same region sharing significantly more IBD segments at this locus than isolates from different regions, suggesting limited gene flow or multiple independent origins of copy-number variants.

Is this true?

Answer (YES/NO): NO